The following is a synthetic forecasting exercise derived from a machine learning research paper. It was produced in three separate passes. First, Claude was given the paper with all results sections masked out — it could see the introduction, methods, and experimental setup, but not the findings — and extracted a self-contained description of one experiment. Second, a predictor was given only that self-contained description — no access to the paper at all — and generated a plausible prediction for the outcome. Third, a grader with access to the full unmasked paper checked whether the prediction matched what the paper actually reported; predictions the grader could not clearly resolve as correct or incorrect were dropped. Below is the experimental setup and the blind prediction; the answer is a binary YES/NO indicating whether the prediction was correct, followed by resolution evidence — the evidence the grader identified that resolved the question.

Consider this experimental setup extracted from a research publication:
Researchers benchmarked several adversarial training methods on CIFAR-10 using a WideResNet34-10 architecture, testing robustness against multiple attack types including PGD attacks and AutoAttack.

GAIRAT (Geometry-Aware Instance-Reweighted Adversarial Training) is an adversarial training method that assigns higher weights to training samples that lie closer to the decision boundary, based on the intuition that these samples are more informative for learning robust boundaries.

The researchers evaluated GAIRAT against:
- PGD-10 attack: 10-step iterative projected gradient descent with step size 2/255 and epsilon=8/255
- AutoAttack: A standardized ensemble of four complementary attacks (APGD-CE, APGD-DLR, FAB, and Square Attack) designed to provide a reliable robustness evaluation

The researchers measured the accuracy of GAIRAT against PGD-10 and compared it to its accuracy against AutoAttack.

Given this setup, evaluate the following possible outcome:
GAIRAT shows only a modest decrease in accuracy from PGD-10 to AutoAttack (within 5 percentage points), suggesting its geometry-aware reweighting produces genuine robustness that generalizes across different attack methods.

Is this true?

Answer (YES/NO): NO